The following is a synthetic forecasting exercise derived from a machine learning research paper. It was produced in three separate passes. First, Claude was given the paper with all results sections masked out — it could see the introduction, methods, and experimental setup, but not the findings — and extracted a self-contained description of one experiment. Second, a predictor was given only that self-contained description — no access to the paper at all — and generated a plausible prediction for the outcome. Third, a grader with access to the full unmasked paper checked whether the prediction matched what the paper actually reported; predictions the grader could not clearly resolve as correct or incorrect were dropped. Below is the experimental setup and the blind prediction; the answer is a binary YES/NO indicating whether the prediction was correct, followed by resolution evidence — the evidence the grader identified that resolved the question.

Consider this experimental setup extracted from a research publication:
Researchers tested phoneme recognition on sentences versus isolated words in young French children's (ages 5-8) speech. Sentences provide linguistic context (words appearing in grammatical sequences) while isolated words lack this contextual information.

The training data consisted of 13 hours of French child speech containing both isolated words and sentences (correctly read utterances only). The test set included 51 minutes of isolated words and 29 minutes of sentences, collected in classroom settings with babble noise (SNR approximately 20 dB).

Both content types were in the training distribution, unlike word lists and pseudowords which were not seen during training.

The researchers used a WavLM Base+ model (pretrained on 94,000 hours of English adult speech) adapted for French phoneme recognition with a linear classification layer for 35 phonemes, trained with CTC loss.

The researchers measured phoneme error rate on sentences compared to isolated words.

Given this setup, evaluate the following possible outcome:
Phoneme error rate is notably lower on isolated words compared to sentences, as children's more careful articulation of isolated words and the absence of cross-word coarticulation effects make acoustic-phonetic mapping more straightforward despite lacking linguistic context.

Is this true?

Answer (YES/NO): NO